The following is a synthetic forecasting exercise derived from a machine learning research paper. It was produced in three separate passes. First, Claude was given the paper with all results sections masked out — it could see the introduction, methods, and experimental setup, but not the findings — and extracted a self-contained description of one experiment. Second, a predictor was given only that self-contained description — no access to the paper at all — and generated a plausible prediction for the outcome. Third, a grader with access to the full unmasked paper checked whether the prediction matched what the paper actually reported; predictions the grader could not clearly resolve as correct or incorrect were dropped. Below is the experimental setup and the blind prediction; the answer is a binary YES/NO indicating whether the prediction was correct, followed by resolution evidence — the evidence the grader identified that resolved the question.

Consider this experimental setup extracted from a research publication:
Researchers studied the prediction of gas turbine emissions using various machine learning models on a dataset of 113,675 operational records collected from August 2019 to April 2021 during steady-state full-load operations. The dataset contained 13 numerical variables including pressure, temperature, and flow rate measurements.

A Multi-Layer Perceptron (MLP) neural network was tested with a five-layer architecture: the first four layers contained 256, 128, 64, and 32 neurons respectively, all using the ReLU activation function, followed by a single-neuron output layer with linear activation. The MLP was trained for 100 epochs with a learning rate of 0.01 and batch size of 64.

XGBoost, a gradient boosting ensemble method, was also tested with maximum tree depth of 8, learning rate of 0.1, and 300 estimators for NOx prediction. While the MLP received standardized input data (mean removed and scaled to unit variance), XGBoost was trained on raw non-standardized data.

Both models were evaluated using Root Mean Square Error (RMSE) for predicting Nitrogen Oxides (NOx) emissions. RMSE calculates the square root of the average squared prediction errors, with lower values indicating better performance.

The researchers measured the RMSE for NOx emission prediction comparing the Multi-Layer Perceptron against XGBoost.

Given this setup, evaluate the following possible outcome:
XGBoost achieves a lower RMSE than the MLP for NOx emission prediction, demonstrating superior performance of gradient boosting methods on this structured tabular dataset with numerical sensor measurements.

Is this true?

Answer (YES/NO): NO